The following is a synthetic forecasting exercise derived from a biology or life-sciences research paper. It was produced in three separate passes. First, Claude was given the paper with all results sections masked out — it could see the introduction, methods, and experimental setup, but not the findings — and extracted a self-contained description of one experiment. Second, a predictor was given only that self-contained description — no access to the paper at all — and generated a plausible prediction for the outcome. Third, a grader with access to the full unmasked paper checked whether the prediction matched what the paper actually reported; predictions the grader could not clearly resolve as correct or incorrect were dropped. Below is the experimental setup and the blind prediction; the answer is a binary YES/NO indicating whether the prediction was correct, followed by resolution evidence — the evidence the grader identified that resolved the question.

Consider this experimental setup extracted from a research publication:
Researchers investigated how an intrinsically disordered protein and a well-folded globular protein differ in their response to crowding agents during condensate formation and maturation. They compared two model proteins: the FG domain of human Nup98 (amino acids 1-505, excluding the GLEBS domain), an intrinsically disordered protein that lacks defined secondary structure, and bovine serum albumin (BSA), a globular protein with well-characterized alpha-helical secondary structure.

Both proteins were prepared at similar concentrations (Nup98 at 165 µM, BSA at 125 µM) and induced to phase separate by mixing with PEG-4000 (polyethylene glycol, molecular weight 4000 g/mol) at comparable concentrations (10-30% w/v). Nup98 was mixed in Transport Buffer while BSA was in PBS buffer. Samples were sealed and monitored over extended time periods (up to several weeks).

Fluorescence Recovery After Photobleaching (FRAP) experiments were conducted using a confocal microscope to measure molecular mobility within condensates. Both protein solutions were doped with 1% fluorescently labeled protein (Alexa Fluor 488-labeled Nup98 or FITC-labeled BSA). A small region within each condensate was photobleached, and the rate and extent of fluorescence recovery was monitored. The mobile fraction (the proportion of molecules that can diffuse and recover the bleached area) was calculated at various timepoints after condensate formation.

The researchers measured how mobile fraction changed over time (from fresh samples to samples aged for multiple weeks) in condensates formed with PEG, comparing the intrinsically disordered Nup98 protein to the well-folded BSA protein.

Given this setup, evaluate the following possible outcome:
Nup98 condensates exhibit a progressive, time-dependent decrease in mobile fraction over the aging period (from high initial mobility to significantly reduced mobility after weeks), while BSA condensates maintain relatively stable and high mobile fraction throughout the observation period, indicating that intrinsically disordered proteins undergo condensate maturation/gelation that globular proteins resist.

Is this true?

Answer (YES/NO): YES